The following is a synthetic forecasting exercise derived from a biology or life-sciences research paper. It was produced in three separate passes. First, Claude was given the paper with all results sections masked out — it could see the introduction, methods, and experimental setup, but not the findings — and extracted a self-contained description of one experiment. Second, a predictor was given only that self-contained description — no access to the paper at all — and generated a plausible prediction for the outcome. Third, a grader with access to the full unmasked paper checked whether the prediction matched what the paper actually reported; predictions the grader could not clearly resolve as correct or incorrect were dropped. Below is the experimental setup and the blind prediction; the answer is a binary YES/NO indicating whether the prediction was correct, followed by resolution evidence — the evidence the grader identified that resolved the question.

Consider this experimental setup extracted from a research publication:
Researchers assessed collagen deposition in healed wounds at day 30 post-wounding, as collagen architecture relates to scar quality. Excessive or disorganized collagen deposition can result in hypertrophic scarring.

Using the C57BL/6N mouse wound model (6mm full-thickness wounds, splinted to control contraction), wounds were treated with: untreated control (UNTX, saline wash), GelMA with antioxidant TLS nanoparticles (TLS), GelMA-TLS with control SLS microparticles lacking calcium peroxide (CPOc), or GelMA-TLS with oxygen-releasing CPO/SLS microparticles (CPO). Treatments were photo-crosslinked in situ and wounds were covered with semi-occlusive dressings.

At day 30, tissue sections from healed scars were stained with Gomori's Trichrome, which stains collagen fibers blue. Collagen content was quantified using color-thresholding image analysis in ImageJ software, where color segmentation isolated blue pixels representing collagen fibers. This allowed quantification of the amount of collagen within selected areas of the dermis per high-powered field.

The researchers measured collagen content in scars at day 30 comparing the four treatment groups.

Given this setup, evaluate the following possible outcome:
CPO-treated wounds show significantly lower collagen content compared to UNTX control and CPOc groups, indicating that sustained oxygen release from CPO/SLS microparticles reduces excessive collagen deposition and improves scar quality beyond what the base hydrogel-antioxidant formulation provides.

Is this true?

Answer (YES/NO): NO